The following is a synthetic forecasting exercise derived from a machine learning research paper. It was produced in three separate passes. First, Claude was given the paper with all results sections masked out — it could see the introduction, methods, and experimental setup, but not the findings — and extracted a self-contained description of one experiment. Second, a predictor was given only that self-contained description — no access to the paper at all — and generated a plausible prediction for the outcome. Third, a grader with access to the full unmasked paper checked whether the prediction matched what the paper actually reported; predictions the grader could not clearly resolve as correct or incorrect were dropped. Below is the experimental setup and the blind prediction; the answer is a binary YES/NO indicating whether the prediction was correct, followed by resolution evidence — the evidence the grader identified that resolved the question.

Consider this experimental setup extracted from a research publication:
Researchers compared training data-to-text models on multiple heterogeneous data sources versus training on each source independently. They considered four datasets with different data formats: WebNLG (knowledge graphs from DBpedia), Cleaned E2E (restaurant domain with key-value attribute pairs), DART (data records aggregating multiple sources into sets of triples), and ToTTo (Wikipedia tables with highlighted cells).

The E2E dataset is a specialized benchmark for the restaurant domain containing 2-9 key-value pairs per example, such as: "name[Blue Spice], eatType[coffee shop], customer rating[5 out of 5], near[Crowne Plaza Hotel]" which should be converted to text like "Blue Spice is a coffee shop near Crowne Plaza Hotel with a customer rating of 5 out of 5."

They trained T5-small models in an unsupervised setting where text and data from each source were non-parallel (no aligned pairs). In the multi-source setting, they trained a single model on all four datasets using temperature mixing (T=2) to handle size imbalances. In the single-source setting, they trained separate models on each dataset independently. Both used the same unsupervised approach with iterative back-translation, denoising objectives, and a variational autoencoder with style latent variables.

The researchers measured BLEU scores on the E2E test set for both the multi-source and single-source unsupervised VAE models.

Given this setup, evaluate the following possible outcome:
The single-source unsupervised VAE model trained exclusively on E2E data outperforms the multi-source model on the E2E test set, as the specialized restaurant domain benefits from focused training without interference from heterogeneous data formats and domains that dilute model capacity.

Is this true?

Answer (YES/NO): NO